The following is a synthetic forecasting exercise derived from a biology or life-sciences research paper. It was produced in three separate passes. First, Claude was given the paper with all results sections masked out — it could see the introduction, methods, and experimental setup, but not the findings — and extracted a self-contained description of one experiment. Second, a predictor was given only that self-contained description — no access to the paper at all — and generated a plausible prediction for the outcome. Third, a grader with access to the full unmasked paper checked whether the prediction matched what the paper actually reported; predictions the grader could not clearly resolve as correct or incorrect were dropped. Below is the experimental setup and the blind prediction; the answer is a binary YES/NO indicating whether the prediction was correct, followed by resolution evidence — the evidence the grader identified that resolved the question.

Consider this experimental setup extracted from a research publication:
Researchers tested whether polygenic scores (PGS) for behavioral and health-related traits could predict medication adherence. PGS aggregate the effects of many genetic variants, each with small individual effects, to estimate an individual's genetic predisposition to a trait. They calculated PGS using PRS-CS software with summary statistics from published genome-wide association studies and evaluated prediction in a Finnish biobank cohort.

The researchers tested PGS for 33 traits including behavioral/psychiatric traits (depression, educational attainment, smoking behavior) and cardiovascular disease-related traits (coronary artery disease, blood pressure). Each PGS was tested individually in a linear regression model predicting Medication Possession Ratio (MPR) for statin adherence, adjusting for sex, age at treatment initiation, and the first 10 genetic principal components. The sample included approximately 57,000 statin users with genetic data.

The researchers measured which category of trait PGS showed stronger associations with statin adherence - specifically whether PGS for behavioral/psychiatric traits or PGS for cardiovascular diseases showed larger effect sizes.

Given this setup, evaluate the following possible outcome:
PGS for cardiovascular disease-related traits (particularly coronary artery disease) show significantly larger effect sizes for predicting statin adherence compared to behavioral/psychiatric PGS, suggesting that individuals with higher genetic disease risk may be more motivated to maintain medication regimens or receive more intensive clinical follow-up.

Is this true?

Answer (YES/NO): NO